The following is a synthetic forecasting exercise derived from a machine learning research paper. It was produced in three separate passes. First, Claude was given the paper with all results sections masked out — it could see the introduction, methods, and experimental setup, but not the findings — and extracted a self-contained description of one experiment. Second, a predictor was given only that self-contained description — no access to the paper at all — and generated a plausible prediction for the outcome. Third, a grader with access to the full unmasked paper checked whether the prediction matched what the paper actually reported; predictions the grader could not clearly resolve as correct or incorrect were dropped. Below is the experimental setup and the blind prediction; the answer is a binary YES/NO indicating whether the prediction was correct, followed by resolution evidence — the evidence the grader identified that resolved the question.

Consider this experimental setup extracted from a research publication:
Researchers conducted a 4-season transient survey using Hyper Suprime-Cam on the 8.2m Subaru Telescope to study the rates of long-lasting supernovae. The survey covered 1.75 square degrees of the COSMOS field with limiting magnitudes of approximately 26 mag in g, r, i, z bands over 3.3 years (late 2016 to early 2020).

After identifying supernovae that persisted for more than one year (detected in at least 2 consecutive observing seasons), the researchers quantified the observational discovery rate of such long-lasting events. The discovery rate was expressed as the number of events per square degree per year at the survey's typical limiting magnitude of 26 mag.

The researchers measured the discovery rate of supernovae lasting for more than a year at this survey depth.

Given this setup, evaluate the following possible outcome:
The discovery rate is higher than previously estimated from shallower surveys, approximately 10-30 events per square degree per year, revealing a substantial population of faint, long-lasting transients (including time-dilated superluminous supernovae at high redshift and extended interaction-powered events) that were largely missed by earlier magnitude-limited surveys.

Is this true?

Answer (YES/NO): NO